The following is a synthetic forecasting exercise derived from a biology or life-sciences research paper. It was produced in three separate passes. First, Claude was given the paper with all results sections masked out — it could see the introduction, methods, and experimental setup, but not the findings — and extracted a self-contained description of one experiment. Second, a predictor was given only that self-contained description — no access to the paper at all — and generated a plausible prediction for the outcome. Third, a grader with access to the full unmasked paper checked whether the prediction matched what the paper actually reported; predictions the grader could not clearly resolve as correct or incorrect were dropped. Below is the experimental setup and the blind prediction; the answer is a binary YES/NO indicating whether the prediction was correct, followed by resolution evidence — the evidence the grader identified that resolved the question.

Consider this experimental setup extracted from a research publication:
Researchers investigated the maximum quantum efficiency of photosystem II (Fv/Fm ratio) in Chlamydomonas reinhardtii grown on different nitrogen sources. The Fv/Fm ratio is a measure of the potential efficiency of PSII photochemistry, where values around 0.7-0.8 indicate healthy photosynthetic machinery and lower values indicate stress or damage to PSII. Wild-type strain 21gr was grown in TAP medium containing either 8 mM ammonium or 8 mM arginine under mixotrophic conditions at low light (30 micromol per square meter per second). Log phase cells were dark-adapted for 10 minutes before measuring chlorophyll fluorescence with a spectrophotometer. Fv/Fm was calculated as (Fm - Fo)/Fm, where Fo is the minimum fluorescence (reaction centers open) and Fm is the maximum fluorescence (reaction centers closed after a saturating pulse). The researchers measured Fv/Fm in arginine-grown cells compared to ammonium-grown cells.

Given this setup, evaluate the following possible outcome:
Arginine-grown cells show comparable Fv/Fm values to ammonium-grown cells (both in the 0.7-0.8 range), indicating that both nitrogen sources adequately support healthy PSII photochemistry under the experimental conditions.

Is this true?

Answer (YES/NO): YES